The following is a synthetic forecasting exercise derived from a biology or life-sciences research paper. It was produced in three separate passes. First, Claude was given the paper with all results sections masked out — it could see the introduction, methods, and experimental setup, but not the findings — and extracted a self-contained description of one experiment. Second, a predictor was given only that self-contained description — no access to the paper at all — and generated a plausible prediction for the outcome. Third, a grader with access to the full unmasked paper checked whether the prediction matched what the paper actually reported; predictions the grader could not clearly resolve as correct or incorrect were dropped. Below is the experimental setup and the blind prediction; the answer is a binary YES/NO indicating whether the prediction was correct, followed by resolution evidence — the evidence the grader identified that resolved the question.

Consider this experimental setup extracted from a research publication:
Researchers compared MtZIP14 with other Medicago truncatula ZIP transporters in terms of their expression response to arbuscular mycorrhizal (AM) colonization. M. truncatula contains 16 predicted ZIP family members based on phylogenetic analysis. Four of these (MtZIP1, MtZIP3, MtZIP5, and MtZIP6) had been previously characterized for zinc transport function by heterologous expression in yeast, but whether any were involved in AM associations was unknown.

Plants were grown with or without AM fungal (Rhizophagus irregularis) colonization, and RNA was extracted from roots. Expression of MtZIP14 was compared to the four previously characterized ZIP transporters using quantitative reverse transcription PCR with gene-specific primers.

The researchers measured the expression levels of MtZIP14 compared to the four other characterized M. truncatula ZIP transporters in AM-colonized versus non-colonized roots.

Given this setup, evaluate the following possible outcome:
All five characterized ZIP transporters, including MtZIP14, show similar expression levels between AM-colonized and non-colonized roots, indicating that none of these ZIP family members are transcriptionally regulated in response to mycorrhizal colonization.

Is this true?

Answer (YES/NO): NO